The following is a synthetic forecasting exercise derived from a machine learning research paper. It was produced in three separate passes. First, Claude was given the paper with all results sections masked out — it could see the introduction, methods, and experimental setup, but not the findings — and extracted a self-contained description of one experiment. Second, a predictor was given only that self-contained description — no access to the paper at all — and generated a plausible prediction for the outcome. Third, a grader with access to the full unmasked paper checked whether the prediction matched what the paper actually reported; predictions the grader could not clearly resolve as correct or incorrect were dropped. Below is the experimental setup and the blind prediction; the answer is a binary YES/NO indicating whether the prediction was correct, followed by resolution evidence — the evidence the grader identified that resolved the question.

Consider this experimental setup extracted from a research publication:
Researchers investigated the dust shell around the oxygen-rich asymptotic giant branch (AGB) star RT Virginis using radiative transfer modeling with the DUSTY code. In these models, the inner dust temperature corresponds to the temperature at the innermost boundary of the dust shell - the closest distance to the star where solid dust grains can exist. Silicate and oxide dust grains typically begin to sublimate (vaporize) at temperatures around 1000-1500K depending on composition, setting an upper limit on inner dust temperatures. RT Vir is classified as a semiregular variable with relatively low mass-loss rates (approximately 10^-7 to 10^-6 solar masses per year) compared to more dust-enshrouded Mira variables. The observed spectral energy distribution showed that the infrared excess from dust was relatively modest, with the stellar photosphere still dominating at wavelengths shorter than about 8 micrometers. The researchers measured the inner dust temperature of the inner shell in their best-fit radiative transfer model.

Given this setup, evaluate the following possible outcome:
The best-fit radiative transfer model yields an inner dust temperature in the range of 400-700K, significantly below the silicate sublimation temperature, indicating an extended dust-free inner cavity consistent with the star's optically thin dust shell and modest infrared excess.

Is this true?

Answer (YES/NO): NO